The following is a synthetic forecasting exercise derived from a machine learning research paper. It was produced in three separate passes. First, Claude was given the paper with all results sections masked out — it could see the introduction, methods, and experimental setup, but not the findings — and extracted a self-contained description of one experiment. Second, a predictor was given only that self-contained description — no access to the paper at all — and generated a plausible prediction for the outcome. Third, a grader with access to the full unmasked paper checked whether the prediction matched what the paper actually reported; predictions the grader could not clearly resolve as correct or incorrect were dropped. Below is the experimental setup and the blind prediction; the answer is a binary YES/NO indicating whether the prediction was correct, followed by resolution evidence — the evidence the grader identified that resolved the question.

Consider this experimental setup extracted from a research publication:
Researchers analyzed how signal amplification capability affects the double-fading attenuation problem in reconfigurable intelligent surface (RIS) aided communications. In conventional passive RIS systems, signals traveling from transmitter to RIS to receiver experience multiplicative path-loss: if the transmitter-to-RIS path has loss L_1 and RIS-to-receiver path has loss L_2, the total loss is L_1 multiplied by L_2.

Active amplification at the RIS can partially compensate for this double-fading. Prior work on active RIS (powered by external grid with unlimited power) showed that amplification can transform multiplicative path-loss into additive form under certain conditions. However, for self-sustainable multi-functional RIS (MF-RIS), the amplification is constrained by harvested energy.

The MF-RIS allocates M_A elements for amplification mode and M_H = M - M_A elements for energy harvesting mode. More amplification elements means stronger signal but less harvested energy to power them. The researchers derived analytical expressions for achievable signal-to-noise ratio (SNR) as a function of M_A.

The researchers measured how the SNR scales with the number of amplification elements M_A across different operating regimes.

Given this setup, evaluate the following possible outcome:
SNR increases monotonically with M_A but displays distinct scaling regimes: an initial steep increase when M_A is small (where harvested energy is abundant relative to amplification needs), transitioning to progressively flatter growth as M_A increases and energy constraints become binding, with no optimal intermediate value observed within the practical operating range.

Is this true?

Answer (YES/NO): NO